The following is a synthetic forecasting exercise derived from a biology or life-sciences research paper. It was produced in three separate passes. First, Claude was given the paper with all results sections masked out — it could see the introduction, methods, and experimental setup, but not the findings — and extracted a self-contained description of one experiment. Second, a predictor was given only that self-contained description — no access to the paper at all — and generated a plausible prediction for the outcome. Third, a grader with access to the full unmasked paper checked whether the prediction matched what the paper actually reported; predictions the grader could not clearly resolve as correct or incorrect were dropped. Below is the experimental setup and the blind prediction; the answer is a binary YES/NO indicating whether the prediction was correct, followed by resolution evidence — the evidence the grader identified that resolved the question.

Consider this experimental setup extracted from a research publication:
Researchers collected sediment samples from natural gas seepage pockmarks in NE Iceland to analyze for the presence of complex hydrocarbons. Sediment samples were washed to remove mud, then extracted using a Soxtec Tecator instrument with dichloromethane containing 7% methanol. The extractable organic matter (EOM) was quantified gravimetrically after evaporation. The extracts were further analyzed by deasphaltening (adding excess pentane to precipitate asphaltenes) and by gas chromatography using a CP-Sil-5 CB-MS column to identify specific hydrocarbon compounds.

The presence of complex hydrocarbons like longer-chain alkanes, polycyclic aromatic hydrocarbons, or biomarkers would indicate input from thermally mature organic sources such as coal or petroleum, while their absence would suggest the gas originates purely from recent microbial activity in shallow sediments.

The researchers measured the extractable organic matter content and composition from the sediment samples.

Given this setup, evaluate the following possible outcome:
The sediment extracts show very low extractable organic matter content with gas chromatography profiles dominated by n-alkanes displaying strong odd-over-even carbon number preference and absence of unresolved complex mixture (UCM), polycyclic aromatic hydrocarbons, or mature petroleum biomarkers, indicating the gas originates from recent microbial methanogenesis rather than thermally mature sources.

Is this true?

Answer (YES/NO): NO